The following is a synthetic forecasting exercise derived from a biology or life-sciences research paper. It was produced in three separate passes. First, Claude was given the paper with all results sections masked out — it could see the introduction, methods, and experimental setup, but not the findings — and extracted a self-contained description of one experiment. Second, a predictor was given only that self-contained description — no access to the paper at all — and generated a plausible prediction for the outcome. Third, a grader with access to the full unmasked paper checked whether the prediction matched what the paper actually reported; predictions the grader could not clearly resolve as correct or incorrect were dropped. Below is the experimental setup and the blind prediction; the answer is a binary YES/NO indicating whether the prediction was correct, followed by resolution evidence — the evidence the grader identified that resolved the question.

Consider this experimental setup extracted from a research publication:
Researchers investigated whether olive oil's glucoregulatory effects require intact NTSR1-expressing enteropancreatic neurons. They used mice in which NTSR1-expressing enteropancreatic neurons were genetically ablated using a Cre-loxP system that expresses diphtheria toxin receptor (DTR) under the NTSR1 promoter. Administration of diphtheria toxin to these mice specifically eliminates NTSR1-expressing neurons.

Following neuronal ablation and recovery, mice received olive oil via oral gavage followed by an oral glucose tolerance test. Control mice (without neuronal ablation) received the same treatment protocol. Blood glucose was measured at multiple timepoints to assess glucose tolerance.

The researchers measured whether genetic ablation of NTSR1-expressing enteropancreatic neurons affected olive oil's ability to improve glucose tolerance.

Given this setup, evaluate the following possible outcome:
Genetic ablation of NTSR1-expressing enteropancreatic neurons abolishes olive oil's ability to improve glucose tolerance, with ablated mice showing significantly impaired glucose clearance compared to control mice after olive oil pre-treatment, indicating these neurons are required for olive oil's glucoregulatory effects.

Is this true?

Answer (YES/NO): YES